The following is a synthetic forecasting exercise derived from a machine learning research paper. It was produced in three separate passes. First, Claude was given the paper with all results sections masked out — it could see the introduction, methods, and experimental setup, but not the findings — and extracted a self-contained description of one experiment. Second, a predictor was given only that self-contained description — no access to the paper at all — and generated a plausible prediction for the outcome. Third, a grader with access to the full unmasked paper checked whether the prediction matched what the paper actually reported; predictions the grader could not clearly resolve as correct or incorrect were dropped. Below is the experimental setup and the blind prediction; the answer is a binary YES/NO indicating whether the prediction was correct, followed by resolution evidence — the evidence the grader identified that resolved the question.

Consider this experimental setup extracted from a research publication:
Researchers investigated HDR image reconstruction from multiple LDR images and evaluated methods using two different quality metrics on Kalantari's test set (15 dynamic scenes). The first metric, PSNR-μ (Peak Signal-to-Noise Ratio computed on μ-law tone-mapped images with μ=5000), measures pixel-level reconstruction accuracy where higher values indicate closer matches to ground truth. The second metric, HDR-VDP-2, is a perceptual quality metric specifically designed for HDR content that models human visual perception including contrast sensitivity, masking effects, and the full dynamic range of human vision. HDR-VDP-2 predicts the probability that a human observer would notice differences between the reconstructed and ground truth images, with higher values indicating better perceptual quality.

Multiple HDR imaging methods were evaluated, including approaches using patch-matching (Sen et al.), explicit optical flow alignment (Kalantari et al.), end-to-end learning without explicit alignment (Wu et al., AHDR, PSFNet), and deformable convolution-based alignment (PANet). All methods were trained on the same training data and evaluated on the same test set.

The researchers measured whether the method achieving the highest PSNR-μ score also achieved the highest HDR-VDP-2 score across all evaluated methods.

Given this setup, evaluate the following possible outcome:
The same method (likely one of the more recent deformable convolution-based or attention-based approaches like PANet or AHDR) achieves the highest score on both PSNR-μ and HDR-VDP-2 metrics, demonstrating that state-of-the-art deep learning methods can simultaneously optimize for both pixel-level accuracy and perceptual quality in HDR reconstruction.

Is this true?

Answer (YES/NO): NO